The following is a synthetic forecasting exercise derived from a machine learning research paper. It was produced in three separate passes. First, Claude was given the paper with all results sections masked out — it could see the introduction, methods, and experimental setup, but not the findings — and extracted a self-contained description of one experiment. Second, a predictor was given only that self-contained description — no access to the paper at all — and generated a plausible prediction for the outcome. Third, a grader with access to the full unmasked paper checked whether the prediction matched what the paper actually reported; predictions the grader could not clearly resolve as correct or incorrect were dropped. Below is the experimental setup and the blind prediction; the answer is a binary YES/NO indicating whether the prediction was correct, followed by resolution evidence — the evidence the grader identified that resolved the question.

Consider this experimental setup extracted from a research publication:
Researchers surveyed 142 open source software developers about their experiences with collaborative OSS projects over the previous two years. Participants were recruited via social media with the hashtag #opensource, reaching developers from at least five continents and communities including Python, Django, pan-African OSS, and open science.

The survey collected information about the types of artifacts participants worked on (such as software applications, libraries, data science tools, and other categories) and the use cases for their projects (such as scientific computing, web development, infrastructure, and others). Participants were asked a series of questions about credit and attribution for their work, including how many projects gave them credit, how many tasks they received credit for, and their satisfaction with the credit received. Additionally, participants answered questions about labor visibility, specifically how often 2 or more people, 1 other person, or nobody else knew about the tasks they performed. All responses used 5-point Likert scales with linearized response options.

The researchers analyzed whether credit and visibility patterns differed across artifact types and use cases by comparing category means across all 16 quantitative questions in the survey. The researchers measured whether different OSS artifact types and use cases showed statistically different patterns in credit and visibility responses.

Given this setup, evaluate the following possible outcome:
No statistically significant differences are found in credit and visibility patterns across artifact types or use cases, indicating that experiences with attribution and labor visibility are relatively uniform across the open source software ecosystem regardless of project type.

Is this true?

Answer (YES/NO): YES